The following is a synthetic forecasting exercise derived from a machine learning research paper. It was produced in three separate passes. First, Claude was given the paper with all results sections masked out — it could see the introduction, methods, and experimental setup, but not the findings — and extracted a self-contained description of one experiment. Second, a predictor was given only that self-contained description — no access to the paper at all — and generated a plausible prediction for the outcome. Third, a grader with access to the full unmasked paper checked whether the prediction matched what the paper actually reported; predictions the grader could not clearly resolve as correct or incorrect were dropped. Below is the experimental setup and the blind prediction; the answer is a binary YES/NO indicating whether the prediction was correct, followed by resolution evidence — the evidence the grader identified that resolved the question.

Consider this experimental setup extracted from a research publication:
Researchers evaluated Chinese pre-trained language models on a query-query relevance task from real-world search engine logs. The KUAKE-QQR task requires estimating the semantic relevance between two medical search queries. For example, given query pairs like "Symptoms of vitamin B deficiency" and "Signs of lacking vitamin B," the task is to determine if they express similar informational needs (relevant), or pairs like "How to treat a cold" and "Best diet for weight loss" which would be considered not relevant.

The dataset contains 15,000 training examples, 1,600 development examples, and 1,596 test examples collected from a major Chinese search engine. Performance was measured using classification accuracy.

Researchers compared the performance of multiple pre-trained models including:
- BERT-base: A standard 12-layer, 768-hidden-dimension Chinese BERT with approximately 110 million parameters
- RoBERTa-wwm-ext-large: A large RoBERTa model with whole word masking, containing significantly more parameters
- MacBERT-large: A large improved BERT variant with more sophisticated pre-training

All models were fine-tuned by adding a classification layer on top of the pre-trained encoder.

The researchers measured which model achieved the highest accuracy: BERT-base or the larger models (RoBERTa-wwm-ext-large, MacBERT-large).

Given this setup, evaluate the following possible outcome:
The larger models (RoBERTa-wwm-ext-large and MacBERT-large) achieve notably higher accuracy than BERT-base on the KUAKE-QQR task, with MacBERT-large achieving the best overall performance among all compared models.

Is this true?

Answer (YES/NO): NO